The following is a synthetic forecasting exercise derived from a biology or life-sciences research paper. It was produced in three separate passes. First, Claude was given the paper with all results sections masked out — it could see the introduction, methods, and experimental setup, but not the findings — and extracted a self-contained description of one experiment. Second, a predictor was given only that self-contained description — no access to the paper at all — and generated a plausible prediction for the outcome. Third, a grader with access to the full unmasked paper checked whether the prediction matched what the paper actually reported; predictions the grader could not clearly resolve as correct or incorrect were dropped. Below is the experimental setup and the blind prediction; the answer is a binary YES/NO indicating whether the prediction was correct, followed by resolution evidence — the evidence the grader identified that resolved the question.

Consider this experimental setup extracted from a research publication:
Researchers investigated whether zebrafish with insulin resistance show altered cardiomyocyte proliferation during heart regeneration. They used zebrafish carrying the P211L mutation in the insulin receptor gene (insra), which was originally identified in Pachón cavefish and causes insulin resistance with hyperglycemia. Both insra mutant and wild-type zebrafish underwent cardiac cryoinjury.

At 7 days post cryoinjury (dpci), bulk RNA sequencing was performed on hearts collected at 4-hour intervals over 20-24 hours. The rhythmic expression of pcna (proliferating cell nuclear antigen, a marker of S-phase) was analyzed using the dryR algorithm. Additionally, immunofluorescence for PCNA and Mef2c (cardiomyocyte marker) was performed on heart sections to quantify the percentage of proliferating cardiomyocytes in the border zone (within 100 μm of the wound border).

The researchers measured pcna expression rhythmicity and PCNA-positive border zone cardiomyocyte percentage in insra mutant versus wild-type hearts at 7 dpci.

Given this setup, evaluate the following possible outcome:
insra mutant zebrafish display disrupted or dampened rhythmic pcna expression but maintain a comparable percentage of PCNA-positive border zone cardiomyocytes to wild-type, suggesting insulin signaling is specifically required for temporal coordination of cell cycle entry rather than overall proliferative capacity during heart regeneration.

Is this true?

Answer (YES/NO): NO